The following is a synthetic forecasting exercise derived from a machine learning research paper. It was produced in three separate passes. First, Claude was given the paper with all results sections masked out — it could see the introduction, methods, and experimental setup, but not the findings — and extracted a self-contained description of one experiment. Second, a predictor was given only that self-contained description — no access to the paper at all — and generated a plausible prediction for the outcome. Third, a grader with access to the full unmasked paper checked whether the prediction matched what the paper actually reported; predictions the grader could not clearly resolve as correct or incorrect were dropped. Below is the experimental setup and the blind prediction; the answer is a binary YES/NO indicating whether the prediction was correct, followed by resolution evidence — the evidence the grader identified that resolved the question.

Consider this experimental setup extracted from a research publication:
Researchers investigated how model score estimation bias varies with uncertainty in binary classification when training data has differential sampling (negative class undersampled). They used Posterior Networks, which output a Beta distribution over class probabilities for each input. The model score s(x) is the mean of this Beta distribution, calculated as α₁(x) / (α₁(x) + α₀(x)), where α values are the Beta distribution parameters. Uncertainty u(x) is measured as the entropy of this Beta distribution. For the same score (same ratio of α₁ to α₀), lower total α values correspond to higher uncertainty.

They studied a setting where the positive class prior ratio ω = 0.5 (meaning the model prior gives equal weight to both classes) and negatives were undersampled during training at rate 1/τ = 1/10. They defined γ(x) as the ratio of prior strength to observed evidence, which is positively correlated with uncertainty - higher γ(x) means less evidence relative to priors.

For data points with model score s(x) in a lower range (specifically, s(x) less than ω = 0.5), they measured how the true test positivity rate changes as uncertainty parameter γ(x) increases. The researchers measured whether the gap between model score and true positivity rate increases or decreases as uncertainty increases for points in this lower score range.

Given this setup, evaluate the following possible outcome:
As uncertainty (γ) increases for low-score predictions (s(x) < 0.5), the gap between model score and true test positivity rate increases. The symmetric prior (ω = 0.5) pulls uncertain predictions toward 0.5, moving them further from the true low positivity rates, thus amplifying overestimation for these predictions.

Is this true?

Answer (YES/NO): YES